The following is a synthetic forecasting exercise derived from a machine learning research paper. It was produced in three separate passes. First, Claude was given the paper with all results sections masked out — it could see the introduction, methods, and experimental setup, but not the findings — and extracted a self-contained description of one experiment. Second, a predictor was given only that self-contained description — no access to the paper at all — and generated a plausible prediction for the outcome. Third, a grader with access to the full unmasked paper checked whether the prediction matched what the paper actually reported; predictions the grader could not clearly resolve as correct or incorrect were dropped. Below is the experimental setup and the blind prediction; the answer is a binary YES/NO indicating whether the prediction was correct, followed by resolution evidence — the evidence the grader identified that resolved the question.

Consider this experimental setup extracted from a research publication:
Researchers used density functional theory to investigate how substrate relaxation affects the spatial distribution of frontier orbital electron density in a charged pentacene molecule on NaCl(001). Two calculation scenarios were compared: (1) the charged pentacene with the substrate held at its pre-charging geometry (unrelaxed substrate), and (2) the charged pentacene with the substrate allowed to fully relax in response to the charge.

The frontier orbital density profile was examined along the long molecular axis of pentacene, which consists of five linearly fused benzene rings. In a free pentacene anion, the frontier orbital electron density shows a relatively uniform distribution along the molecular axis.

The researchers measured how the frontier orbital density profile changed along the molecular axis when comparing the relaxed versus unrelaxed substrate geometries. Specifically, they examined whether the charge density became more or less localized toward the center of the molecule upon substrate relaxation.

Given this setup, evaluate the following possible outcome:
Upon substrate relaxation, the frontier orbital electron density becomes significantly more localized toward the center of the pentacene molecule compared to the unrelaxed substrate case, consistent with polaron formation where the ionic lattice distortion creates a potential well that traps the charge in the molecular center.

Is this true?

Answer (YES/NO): YES